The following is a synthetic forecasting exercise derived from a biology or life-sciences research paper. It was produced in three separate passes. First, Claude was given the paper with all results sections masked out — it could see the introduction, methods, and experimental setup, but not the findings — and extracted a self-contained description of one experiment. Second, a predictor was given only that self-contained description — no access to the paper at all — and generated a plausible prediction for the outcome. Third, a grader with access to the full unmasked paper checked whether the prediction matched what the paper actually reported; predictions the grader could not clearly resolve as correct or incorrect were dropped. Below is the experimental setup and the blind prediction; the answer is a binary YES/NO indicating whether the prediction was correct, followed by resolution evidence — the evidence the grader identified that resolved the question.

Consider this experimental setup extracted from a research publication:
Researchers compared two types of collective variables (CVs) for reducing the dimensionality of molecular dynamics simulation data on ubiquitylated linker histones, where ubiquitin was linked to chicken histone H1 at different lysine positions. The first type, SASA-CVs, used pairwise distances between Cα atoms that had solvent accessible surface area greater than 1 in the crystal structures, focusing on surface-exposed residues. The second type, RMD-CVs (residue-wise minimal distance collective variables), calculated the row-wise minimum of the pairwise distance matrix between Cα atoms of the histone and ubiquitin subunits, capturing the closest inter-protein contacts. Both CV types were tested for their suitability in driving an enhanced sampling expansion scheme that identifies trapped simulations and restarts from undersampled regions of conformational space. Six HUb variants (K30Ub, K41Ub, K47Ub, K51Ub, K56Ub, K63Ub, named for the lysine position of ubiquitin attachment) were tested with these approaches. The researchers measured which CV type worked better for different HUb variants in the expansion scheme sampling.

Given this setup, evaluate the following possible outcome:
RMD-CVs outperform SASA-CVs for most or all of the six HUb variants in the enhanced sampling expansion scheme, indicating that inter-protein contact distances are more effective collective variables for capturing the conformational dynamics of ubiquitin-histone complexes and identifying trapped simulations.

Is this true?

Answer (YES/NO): NO